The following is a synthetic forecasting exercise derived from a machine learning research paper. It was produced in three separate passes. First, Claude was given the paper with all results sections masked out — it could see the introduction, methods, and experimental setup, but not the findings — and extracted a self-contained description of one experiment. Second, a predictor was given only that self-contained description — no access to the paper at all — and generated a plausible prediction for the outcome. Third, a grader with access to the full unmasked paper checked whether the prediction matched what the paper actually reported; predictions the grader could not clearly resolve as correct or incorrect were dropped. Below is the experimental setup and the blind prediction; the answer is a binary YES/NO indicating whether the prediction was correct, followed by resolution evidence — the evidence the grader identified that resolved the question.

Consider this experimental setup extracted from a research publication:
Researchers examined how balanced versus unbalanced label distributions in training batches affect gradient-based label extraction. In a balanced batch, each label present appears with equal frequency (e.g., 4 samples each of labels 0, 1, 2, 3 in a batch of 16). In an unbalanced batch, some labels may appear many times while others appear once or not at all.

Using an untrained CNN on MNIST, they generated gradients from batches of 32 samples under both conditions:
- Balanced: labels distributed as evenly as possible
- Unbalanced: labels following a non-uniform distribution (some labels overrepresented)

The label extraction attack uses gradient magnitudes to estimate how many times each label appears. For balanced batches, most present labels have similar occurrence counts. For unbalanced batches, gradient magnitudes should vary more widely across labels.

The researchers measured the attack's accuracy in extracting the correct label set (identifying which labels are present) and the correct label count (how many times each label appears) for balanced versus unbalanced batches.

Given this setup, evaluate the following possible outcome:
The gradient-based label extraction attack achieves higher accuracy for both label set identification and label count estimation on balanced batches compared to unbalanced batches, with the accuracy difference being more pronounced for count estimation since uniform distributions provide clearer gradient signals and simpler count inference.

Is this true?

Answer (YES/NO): NO